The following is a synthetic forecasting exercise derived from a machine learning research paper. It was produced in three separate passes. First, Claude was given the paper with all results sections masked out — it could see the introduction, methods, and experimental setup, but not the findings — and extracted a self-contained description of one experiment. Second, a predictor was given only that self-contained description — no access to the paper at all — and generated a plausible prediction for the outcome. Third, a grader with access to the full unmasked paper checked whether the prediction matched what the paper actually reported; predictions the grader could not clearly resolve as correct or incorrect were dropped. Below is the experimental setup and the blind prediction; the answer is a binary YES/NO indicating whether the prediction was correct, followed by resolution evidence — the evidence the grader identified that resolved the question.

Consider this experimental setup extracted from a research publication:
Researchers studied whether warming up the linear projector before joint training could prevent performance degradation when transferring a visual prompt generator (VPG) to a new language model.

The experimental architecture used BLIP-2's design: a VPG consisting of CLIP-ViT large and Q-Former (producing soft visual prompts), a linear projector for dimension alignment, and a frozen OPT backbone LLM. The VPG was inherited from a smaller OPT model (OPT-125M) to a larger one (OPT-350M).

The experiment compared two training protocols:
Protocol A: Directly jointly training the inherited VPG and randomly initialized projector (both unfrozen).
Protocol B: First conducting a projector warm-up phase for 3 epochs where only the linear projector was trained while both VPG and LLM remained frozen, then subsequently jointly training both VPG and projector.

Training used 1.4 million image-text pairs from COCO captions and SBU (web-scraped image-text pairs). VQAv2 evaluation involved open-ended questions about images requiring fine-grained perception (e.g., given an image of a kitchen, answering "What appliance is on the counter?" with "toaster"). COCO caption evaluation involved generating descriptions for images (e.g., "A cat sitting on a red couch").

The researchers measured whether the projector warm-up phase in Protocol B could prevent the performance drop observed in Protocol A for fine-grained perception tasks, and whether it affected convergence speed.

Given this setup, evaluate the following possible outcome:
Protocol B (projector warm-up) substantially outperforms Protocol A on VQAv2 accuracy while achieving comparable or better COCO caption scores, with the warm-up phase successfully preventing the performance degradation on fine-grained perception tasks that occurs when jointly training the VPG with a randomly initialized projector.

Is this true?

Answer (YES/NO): YES